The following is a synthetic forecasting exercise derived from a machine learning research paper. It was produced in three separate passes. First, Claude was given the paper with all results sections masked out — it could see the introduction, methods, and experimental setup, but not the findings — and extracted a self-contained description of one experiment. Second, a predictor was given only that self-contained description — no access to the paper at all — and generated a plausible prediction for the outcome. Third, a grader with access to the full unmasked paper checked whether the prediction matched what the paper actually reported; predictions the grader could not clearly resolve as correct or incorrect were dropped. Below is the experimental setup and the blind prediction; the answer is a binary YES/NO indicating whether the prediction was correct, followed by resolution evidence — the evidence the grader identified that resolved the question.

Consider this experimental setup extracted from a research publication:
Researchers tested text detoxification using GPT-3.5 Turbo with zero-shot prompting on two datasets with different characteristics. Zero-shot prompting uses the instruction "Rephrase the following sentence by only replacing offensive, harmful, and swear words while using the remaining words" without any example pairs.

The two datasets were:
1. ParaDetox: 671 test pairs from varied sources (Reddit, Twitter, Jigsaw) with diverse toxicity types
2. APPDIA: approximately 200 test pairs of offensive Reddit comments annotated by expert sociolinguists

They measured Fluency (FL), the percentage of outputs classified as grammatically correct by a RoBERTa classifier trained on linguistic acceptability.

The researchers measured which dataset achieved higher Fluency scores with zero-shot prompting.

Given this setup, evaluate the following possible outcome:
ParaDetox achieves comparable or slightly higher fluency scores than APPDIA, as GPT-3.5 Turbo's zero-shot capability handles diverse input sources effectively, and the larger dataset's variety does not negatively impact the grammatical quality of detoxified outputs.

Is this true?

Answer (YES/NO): YES